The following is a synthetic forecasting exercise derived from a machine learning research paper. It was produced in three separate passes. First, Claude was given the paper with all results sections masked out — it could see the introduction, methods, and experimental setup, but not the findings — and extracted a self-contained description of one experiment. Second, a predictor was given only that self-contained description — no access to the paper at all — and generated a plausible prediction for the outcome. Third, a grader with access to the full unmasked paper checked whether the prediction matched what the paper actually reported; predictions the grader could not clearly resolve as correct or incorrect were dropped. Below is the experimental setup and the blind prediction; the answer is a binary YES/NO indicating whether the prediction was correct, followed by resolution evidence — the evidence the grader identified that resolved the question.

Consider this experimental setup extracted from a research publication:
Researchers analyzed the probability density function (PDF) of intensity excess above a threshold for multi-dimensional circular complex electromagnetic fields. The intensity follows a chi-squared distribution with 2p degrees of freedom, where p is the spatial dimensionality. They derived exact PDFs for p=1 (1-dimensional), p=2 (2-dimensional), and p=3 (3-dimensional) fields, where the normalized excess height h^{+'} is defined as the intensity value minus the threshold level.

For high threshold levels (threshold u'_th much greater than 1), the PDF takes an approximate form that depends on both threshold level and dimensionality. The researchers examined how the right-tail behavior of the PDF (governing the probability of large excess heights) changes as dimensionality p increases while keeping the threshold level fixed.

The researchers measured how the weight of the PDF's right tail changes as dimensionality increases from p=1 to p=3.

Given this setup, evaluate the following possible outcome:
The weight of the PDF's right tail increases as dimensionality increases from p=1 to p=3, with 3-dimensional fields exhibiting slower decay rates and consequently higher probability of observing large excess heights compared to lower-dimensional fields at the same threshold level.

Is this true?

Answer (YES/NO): YES